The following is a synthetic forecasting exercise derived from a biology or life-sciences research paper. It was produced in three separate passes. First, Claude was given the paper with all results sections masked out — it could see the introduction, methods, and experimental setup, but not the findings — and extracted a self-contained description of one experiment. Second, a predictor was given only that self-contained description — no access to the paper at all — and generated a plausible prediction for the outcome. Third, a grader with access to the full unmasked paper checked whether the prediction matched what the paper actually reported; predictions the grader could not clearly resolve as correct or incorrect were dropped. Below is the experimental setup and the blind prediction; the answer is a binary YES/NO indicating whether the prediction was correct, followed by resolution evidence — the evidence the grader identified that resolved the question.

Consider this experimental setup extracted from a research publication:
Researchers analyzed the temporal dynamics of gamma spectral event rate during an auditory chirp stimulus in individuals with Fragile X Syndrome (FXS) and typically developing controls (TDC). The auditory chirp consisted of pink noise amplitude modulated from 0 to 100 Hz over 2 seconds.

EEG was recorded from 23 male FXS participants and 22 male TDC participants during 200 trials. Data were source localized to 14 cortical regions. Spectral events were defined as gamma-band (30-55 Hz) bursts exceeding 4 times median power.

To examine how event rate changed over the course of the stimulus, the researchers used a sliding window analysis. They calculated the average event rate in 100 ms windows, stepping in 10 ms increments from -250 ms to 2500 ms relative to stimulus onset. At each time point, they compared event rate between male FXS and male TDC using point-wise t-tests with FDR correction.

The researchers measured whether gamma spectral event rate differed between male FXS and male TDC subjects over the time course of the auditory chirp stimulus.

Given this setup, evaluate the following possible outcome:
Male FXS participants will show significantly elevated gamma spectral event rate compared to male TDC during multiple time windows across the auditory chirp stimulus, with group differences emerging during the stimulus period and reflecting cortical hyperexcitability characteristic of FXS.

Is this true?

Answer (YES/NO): NO